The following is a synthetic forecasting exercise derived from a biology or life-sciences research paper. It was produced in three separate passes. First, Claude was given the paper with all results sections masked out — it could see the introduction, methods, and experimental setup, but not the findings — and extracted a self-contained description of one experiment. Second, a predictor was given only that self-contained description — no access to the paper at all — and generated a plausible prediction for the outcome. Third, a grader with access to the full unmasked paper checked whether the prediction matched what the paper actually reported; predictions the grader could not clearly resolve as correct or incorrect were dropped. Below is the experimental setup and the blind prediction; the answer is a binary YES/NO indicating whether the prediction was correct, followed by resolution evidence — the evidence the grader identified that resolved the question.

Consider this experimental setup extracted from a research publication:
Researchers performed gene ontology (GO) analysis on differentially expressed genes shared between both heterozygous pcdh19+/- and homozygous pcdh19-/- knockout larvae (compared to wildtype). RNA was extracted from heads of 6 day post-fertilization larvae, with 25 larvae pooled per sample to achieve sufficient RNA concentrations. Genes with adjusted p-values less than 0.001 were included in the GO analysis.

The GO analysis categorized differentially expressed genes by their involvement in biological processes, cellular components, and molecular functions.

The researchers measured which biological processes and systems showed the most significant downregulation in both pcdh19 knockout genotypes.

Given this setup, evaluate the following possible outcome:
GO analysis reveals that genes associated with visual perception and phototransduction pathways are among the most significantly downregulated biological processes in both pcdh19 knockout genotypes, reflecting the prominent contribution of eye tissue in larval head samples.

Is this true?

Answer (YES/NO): YES